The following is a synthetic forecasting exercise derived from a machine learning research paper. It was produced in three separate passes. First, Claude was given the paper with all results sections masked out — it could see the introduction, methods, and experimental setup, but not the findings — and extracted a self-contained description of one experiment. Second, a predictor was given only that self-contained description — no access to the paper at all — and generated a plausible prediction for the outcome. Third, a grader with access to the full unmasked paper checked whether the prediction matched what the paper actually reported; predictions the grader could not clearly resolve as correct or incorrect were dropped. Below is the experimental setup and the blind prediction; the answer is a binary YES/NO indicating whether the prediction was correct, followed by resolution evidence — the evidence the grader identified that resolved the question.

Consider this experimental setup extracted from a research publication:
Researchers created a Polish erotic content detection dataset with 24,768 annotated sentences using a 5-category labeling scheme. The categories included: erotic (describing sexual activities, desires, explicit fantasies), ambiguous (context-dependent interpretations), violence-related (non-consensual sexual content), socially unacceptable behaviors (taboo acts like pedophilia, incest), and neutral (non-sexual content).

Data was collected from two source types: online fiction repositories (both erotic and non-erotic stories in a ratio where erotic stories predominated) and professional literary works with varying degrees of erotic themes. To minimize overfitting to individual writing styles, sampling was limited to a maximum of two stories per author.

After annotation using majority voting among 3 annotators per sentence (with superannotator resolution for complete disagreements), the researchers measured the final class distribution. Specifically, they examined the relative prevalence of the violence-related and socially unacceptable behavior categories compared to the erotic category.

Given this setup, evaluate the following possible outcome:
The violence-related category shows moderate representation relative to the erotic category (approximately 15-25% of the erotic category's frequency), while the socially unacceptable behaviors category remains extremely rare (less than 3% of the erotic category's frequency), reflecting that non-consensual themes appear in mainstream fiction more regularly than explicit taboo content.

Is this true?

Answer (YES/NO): NO